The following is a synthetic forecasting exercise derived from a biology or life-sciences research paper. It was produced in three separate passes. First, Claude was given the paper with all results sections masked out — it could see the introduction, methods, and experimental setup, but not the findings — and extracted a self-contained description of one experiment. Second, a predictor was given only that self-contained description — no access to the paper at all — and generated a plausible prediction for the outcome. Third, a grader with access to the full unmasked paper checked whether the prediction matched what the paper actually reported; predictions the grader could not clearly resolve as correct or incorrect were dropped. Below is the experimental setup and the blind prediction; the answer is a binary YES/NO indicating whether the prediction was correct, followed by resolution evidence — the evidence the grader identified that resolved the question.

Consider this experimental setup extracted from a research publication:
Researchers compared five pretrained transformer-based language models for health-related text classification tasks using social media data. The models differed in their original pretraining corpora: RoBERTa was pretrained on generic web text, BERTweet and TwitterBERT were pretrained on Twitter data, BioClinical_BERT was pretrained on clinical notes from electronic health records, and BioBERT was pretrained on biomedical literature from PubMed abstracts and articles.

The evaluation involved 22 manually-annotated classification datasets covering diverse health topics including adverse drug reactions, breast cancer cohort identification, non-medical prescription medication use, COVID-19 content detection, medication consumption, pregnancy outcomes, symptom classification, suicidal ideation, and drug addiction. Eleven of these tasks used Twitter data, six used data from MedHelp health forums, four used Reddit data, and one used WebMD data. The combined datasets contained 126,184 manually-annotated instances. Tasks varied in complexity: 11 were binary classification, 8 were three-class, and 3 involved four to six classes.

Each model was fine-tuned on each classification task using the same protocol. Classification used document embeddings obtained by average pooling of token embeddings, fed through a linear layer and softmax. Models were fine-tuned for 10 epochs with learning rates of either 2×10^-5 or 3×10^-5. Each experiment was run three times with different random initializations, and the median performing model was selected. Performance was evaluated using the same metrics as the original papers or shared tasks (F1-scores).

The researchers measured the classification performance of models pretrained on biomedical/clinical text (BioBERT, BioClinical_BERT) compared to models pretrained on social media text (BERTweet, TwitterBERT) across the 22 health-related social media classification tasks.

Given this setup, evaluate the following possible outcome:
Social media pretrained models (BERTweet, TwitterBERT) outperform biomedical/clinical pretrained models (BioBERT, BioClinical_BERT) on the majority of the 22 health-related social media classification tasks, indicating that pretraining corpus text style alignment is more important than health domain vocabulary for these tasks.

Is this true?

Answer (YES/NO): NO